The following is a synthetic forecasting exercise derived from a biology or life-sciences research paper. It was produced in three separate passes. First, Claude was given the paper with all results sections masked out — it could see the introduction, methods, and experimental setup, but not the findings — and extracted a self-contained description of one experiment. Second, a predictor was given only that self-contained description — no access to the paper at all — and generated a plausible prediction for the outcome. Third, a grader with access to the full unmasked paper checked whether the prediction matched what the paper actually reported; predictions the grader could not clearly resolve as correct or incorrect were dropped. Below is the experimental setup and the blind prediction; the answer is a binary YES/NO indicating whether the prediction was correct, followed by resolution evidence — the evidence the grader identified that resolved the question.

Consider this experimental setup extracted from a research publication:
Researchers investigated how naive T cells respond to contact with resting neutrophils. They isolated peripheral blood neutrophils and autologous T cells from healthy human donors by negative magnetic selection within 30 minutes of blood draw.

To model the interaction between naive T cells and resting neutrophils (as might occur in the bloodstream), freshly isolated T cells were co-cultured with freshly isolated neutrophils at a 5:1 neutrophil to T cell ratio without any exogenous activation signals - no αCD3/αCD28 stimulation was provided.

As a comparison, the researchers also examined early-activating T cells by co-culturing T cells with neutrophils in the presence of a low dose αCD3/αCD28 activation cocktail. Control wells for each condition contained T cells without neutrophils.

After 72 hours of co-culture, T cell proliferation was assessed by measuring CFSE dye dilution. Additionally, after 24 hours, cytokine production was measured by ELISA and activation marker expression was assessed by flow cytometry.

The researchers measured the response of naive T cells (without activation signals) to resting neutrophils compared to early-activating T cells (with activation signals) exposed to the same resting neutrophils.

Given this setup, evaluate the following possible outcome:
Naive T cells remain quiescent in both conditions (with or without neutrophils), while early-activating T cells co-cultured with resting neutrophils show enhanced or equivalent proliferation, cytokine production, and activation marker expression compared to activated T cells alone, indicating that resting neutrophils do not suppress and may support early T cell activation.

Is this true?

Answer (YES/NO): NO